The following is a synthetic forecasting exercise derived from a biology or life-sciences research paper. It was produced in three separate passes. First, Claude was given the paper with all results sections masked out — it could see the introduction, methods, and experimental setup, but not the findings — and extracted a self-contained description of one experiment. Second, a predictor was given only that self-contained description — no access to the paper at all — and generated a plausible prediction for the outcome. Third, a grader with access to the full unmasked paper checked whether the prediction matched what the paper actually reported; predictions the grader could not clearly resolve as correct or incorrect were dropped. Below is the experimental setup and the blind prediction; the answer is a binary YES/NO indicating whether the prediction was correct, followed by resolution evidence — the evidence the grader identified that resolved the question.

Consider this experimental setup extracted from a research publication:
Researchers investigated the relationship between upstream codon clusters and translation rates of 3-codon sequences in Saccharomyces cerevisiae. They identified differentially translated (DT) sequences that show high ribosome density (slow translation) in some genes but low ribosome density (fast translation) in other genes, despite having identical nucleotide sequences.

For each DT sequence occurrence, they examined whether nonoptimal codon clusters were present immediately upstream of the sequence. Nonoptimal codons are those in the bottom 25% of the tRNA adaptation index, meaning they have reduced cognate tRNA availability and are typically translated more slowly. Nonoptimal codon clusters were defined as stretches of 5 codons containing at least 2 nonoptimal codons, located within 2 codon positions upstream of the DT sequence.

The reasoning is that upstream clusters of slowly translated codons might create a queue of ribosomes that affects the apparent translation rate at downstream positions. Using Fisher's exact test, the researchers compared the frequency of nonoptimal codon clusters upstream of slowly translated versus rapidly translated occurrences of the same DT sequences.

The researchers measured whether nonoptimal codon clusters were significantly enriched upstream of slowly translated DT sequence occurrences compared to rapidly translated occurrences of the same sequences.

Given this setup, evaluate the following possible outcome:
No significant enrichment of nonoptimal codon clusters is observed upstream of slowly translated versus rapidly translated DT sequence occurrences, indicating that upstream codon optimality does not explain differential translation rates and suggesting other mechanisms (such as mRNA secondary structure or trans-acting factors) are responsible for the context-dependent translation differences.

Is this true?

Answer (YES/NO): YES